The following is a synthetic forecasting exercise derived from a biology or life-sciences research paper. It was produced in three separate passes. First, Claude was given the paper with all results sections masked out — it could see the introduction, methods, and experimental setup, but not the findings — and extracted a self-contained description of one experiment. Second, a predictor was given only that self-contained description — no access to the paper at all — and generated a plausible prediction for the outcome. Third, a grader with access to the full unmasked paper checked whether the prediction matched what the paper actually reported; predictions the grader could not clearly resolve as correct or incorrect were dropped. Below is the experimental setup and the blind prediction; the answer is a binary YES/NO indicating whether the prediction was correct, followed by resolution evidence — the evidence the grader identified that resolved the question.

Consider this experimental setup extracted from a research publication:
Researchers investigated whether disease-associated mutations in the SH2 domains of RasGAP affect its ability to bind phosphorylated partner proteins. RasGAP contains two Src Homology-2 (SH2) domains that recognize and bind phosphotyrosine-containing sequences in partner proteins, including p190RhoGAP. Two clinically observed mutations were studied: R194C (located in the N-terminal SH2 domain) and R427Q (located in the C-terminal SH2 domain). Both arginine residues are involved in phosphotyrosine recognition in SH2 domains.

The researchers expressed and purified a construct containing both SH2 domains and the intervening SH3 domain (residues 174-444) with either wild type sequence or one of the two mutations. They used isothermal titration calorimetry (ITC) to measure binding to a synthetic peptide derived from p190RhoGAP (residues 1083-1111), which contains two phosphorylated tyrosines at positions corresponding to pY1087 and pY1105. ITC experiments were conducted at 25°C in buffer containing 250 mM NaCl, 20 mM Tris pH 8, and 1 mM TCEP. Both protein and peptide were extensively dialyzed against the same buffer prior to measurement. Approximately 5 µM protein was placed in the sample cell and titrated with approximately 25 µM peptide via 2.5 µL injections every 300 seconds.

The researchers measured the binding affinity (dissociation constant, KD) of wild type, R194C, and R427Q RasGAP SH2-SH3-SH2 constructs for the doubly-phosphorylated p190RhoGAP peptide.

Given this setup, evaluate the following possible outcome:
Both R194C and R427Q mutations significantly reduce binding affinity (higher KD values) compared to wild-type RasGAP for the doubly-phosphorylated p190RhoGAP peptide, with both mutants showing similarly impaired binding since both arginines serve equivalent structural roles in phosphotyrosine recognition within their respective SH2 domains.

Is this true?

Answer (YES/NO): NO